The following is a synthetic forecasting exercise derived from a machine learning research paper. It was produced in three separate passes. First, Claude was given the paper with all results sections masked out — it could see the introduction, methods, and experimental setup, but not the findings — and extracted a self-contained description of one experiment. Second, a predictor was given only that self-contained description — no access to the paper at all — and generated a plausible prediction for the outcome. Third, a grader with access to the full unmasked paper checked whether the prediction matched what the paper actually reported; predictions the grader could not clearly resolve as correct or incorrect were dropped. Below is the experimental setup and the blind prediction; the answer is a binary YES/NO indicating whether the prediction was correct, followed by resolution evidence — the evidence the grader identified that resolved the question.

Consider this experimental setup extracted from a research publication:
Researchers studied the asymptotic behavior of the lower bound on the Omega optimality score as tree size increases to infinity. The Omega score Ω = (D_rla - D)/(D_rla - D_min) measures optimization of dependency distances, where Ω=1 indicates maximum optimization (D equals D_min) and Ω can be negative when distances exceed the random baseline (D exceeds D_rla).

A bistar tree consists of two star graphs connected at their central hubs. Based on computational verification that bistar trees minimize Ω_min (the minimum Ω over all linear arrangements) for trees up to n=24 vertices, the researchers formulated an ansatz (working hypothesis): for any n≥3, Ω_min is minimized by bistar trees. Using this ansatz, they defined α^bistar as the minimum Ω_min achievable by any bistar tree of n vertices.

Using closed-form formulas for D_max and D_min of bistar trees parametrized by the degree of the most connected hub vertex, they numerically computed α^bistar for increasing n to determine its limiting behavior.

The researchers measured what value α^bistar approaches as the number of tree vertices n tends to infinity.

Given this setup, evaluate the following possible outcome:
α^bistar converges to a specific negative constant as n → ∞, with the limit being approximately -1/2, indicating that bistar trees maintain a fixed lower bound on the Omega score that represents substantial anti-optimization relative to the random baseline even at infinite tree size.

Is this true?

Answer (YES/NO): NO